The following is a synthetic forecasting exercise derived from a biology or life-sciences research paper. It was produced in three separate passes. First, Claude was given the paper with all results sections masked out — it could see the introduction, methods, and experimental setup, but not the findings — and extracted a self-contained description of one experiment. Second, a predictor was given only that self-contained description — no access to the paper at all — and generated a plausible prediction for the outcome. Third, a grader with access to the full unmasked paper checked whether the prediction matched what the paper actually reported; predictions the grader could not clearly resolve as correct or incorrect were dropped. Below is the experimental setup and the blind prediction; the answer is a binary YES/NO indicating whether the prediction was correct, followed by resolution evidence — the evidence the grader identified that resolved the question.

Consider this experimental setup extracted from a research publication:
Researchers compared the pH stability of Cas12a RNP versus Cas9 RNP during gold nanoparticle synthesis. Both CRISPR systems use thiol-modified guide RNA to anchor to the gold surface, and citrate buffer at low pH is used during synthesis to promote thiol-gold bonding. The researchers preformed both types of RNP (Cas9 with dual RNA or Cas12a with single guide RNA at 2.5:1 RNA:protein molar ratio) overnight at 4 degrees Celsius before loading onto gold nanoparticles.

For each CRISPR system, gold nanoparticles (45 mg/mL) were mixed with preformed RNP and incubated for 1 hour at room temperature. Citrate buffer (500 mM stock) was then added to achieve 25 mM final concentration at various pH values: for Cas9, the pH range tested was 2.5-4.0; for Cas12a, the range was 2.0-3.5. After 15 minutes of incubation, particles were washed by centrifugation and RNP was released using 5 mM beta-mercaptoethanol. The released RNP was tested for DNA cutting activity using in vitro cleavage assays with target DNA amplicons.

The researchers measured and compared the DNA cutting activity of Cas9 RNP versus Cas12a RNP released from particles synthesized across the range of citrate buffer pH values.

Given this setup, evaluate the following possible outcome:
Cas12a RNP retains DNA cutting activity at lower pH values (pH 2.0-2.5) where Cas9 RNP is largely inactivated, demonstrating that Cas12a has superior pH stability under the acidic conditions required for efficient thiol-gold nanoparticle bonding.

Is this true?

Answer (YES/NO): NO